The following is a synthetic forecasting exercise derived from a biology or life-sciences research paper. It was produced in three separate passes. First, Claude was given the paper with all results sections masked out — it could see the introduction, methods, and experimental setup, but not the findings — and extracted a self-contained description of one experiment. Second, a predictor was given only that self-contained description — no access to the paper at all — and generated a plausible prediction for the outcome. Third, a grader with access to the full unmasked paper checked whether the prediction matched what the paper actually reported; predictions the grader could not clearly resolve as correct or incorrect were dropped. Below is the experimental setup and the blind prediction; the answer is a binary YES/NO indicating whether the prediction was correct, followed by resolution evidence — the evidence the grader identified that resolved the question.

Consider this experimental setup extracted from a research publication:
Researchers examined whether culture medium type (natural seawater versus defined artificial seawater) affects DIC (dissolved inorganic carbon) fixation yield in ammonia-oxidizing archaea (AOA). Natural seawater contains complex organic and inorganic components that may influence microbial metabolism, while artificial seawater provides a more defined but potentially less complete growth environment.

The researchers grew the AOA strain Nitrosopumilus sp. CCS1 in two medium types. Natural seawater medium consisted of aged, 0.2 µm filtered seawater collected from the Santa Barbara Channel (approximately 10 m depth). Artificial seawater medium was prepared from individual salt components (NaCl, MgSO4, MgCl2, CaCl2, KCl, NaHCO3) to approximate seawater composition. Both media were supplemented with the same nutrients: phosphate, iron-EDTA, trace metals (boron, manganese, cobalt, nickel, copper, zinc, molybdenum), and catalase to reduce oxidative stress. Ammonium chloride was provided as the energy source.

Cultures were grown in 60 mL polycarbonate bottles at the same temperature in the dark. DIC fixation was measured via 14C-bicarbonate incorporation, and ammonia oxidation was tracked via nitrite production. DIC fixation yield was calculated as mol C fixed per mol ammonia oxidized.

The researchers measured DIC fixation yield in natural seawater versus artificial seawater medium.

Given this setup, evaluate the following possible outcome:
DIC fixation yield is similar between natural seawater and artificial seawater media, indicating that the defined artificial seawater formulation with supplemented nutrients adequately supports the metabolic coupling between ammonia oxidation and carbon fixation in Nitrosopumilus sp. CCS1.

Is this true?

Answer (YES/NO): YES